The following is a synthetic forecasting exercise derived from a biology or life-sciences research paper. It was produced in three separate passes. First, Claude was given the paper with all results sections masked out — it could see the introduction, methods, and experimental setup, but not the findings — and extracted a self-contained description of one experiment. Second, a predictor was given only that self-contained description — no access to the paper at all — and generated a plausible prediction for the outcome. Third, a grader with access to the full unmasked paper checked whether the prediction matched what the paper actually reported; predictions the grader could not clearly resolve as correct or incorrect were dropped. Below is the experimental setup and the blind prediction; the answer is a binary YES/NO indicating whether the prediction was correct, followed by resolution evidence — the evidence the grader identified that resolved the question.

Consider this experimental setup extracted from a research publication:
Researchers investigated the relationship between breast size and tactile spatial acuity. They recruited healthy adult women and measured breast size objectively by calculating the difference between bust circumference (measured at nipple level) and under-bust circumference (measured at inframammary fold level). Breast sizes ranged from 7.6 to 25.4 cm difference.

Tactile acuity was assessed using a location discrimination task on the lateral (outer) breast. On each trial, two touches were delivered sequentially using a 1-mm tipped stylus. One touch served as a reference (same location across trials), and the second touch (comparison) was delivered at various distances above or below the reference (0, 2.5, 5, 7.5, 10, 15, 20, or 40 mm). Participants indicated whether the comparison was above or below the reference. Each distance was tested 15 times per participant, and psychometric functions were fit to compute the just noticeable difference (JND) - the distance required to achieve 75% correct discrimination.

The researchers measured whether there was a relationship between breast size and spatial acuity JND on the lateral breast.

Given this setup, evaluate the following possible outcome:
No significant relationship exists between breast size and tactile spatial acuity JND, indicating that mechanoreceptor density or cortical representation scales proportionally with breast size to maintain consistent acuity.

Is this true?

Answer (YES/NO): NO